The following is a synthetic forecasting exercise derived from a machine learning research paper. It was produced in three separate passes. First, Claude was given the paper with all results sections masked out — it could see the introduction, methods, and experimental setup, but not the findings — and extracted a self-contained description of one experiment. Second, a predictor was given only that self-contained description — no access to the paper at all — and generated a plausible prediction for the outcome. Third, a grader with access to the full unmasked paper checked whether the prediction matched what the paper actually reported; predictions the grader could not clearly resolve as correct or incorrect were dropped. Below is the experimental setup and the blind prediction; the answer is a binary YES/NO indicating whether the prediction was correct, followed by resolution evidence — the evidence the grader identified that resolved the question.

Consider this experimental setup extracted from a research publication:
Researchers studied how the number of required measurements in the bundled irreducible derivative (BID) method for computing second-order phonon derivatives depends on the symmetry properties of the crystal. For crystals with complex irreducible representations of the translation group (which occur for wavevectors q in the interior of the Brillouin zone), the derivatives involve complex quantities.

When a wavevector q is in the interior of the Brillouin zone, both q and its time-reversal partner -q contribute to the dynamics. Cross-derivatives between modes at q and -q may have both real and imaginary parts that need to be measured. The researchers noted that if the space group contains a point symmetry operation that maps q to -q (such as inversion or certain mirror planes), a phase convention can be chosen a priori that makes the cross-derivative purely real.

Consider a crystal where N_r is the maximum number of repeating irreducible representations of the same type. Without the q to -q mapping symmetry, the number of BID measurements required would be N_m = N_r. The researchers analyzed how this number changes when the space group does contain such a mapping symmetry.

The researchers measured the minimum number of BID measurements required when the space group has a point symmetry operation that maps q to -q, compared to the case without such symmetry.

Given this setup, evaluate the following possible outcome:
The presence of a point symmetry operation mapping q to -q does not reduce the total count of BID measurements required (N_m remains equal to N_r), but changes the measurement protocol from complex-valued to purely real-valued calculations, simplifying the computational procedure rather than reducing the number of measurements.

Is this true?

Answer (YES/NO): NO